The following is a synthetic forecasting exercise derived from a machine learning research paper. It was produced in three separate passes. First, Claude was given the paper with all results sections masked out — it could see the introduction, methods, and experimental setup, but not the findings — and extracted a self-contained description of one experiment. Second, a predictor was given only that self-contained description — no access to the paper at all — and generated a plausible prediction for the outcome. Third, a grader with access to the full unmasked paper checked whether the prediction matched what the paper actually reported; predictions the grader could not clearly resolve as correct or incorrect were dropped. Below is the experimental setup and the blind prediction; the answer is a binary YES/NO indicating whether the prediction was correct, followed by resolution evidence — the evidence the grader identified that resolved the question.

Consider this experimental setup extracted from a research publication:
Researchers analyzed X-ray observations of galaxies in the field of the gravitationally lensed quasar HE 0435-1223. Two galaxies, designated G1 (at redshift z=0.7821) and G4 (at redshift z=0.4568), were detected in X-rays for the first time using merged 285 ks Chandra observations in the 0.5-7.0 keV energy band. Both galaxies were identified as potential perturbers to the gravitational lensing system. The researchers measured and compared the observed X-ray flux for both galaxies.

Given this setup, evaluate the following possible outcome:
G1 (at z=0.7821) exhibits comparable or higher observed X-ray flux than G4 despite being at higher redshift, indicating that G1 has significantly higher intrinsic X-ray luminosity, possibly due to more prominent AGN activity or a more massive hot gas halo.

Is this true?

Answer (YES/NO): NO